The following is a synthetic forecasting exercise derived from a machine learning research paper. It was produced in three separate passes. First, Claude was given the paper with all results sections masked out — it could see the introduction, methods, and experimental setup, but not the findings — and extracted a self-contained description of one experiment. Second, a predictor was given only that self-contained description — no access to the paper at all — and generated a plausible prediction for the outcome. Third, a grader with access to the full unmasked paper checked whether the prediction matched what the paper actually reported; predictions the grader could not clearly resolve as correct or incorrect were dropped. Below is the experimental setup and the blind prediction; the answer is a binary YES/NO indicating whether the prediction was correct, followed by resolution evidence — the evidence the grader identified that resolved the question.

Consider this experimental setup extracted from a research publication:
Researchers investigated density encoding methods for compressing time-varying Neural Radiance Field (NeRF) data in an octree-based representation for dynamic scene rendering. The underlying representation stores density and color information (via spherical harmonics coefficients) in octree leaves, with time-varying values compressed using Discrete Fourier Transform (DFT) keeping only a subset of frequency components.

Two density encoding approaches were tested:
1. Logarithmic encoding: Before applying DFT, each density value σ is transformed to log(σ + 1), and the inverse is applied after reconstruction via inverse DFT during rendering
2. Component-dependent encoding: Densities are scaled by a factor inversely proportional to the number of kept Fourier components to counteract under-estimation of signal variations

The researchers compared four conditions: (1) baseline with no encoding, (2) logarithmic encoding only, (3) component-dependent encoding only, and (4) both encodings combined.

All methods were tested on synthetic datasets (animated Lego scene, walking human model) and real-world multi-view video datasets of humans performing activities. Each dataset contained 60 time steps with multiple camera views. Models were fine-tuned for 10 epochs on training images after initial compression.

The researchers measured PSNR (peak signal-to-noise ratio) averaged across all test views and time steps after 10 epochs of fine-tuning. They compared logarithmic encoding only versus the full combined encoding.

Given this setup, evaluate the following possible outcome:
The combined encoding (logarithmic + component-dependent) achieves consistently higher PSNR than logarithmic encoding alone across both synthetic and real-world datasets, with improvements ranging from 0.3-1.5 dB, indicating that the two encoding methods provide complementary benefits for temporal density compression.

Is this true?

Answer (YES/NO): NO